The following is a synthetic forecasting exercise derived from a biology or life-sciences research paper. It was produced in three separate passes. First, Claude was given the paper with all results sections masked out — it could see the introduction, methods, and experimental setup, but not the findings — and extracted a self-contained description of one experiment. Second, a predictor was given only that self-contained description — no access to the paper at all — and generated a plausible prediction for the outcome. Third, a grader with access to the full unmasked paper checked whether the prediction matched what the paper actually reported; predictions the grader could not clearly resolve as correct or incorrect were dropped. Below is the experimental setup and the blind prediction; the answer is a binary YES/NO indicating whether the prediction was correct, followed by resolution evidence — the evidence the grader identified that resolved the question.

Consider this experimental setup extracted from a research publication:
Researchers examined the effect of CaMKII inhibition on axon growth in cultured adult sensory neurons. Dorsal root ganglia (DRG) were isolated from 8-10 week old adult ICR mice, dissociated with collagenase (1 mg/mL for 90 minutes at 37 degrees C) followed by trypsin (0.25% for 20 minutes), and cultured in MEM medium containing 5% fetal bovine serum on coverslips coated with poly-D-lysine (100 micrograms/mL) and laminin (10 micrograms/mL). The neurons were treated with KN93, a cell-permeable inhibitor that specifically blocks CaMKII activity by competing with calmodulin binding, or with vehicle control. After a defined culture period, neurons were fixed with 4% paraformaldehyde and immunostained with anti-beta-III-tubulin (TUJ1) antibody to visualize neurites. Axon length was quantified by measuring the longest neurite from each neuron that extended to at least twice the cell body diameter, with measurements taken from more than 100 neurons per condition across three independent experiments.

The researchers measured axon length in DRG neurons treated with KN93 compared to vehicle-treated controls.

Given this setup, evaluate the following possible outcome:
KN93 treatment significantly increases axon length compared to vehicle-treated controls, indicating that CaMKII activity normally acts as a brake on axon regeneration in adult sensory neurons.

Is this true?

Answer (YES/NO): NO